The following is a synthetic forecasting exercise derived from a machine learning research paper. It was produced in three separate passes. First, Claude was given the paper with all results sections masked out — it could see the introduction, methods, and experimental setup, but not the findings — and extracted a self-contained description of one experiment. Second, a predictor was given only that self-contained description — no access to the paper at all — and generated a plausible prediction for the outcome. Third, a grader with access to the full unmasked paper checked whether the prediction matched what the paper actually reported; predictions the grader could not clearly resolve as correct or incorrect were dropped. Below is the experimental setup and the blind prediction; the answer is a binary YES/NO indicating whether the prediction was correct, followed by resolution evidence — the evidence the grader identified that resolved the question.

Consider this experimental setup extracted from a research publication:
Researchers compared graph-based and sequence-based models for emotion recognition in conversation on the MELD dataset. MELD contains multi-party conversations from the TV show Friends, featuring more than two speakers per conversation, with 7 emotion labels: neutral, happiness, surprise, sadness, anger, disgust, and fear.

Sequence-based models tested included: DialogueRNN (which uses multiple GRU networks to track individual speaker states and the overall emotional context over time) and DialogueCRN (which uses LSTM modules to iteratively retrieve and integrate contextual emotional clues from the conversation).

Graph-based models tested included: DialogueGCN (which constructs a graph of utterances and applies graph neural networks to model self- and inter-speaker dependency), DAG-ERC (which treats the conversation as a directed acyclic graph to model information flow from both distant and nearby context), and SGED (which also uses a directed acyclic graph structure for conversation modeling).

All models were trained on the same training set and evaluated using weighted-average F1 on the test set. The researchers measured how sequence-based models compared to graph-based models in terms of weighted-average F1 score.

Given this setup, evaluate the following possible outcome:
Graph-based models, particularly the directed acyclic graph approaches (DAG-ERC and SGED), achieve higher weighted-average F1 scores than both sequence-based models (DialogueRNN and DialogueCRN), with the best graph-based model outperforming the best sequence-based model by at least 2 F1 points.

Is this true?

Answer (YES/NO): NO